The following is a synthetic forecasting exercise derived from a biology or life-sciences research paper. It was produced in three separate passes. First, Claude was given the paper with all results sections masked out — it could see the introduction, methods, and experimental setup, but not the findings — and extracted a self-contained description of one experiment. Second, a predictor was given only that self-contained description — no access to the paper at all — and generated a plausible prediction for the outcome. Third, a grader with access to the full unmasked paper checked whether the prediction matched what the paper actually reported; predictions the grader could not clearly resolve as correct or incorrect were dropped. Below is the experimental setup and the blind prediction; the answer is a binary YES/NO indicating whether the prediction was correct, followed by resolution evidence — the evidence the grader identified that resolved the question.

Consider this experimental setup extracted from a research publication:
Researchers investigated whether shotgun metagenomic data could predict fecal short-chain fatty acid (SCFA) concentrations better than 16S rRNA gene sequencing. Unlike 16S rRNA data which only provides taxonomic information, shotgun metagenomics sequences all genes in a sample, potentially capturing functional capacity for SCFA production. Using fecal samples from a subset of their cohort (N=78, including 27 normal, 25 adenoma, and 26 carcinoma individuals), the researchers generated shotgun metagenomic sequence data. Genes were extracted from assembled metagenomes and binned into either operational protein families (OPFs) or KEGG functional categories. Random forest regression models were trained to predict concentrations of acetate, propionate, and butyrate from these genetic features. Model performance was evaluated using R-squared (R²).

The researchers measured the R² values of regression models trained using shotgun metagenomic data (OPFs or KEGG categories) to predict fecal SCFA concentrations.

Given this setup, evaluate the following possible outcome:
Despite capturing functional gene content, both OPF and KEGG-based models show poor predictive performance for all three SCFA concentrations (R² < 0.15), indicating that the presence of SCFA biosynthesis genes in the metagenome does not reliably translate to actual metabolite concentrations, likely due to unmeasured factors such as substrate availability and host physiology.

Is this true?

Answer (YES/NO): YES